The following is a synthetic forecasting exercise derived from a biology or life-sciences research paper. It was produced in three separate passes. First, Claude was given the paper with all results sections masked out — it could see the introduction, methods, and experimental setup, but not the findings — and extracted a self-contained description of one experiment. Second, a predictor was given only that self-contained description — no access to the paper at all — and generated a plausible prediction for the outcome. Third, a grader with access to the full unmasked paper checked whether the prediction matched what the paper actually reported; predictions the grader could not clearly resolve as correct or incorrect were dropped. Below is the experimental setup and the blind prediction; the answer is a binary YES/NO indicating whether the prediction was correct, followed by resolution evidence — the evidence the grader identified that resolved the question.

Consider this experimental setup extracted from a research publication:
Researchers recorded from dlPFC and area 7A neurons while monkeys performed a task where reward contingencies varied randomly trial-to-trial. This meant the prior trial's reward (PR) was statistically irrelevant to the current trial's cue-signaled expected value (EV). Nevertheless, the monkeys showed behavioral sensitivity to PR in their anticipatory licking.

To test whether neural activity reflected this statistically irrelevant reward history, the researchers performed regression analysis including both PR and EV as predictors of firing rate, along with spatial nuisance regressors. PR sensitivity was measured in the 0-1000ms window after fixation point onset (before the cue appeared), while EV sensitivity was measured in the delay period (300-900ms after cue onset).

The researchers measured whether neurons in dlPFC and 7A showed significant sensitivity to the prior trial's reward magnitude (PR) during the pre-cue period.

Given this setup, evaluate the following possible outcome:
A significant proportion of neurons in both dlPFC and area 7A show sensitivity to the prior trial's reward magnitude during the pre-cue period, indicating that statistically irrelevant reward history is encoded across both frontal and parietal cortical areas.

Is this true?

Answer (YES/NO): YES